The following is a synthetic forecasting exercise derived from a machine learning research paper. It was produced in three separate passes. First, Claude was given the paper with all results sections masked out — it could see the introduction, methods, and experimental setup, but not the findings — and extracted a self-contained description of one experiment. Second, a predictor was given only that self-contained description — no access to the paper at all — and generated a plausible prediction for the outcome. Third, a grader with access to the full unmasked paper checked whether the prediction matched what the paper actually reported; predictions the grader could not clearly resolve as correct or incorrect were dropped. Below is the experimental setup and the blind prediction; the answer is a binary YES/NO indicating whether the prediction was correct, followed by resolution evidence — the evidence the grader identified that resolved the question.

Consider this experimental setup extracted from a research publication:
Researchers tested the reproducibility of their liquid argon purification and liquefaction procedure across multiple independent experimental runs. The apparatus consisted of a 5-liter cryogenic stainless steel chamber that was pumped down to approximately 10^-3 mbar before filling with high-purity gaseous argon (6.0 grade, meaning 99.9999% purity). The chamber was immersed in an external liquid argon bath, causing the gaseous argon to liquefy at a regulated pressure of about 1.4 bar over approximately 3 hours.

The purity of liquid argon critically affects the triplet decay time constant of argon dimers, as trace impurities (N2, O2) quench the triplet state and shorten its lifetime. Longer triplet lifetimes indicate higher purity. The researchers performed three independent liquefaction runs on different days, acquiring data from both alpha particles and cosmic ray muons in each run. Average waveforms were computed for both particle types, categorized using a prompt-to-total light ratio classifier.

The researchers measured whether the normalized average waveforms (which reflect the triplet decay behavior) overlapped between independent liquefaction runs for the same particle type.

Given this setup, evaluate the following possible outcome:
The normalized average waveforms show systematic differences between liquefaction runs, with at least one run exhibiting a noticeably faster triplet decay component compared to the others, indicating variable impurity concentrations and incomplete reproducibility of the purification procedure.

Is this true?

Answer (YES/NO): NO